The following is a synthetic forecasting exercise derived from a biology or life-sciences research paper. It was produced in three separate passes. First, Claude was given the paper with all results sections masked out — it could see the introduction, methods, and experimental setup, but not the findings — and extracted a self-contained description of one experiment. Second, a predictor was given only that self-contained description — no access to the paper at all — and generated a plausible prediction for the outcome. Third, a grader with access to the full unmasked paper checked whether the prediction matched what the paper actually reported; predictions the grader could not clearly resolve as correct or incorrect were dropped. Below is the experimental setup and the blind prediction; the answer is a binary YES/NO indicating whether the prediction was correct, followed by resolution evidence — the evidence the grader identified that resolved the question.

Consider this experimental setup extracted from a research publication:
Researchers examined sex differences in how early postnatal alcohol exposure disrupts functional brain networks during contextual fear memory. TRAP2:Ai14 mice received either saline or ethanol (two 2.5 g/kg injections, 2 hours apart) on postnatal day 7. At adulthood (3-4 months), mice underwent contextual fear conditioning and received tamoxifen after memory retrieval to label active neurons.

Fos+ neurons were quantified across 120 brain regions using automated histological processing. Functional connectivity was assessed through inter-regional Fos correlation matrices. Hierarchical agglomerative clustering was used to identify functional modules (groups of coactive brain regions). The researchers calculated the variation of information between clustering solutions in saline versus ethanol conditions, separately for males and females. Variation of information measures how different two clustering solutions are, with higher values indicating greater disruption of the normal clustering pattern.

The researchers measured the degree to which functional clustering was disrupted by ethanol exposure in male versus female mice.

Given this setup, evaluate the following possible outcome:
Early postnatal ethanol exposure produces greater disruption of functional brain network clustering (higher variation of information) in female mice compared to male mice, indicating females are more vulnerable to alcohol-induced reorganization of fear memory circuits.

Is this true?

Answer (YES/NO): NO